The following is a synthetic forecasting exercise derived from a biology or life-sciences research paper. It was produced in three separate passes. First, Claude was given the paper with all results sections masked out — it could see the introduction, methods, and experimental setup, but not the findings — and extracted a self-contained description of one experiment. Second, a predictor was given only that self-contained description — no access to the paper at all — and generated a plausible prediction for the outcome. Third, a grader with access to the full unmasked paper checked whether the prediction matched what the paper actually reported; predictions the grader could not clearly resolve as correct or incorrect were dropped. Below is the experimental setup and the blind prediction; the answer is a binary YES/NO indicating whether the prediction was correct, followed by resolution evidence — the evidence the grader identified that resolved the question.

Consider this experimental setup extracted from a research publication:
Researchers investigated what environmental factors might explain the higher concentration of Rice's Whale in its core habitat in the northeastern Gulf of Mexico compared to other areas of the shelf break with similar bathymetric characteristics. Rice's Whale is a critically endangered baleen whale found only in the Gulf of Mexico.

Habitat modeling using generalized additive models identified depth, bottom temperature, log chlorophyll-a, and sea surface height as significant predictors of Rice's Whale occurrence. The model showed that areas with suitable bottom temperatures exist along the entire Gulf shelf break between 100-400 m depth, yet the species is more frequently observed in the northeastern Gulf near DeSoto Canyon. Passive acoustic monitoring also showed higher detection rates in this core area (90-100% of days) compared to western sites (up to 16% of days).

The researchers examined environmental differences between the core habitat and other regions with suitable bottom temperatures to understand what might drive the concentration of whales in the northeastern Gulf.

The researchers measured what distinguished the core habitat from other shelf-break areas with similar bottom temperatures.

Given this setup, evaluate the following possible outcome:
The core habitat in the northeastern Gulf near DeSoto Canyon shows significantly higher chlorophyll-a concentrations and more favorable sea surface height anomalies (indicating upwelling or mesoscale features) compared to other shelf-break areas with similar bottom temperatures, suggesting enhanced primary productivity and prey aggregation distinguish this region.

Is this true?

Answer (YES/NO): NO